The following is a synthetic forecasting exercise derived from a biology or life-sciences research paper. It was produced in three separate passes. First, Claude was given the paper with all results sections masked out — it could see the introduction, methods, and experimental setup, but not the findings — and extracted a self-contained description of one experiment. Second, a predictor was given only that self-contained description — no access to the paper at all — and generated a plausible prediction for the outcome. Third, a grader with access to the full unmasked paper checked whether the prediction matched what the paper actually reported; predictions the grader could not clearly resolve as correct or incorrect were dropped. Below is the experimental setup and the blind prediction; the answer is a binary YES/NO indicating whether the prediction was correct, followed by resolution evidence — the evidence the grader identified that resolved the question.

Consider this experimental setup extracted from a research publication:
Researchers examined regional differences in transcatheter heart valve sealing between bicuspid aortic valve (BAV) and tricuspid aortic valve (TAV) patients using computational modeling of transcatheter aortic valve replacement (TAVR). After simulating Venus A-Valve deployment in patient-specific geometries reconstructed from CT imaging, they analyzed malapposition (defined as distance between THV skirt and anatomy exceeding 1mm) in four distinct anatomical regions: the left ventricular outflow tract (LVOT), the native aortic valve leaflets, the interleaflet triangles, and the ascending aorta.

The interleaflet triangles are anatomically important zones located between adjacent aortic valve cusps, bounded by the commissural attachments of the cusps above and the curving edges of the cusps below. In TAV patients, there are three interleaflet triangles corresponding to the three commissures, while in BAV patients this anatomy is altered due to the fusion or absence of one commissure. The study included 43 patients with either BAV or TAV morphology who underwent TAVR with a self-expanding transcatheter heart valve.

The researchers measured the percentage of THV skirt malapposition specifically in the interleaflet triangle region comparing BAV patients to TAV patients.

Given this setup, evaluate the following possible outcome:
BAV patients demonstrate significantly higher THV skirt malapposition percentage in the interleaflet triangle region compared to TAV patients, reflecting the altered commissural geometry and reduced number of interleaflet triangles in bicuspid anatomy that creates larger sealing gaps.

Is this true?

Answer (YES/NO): YES